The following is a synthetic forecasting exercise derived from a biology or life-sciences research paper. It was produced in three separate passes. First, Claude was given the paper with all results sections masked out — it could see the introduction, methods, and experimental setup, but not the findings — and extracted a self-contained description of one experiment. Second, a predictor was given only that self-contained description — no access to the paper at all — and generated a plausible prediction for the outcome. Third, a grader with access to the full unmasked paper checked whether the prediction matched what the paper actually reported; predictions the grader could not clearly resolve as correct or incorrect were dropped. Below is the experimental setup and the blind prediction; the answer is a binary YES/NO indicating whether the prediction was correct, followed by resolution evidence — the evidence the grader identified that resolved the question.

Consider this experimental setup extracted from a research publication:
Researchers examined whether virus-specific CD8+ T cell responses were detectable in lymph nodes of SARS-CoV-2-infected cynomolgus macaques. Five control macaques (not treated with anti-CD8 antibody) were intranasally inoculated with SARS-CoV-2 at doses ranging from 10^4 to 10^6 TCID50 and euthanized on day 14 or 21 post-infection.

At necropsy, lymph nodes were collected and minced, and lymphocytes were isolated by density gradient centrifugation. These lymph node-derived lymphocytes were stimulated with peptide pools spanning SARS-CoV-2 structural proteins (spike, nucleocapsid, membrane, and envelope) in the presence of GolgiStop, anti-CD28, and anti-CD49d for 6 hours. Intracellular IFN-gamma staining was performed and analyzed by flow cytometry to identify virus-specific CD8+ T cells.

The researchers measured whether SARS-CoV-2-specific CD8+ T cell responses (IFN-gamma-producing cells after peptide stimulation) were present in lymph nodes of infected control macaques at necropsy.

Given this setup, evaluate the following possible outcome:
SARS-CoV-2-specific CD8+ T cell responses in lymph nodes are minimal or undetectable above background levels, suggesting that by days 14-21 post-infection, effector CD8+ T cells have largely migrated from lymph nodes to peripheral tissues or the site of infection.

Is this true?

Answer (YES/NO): NO